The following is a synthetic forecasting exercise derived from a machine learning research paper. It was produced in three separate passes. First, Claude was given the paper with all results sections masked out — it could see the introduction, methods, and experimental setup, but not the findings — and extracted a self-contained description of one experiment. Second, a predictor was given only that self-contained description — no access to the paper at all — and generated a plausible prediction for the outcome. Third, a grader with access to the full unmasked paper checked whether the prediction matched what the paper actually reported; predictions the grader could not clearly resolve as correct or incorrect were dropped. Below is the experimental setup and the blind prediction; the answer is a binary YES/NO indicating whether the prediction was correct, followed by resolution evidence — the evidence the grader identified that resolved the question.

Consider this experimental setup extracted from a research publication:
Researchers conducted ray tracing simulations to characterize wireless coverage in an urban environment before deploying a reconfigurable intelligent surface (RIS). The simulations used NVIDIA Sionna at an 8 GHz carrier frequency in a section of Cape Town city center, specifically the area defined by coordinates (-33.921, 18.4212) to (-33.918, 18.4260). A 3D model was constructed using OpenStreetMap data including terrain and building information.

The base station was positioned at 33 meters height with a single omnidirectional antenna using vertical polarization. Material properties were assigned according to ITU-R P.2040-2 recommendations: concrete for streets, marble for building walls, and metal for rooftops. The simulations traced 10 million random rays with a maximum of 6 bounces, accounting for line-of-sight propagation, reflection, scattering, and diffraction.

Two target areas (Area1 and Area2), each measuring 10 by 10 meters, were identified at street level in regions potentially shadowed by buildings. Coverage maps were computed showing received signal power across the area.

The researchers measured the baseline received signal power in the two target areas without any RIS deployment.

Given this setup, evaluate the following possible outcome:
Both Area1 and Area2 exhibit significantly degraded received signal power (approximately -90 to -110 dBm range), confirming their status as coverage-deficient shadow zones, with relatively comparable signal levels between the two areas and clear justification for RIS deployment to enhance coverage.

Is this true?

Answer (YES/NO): YES